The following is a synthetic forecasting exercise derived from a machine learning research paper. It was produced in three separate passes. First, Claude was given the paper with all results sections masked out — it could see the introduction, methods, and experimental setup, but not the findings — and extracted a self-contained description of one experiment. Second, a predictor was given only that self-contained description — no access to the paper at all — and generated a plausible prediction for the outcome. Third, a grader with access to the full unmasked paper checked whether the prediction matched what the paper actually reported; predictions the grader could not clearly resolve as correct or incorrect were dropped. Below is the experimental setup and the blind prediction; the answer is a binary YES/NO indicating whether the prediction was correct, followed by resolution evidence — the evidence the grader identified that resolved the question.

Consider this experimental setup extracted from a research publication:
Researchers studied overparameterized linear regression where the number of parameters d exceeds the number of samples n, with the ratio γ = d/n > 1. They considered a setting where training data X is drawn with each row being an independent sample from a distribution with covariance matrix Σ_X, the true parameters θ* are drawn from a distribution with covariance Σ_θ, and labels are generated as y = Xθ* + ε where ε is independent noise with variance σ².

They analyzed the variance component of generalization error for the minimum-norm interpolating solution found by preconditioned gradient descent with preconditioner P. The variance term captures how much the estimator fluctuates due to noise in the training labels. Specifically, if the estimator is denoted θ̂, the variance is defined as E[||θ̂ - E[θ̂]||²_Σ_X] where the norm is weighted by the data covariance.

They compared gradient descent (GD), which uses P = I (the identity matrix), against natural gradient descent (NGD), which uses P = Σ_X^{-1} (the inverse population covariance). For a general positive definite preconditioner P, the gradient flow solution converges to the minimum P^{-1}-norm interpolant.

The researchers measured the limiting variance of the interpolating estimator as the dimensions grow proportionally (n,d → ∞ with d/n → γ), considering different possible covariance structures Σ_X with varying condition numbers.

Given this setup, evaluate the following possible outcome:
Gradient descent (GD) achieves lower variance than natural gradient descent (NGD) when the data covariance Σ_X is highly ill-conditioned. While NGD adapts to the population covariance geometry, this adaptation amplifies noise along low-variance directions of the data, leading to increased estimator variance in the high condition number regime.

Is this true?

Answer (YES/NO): NO